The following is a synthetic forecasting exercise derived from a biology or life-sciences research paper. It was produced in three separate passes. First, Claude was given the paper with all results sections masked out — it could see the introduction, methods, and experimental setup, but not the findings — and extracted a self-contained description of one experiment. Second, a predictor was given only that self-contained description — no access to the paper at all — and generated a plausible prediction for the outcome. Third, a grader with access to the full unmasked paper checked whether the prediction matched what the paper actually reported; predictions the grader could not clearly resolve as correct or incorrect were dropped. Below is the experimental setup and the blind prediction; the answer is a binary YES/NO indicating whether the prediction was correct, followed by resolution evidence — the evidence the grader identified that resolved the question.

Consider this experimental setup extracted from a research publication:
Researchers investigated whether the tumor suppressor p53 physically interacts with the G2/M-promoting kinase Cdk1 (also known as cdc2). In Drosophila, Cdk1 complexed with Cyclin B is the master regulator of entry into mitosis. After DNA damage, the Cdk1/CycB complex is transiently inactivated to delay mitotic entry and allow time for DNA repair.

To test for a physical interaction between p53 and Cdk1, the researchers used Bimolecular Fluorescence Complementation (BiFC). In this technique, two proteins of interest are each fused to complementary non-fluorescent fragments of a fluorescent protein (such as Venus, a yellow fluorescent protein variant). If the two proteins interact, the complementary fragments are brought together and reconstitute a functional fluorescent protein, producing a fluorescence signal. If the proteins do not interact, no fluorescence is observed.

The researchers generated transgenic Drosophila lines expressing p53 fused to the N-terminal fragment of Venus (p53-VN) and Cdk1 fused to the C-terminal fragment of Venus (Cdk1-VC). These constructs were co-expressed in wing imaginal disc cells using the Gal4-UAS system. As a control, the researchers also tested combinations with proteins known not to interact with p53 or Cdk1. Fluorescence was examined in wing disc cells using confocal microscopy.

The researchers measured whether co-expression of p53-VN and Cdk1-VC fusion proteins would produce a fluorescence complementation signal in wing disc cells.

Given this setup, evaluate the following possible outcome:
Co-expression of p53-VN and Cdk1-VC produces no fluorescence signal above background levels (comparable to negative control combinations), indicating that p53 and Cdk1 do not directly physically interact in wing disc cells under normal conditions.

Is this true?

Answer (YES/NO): NO